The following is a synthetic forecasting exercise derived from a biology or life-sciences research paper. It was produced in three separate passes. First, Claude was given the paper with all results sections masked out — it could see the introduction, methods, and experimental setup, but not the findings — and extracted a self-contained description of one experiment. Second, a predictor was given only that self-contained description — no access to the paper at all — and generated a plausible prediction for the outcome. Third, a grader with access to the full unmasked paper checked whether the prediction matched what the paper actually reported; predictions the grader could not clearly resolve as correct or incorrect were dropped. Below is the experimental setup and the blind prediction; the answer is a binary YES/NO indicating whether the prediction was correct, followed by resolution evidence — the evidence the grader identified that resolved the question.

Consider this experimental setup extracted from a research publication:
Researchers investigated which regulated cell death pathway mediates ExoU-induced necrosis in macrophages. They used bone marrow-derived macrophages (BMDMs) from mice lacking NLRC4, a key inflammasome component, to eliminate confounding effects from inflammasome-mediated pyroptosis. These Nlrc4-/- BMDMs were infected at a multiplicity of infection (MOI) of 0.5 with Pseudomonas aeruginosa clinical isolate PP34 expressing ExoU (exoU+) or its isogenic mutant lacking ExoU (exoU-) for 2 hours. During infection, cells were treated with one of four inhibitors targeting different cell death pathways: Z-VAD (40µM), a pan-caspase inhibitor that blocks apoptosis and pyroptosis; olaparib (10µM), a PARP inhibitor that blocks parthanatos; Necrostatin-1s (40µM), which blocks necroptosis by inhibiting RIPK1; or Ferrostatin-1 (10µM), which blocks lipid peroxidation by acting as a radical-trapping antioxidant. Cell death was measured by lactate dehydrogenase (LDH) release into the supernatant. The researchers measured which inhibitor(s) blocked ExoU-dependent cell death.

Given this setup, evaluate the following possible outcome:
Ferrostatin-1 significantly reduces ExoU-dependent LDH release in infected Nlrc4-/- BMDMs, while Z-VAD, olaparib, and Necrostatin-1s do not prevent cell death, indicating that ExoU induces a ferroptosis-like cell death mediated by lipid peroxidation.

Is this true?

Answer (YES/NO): YES